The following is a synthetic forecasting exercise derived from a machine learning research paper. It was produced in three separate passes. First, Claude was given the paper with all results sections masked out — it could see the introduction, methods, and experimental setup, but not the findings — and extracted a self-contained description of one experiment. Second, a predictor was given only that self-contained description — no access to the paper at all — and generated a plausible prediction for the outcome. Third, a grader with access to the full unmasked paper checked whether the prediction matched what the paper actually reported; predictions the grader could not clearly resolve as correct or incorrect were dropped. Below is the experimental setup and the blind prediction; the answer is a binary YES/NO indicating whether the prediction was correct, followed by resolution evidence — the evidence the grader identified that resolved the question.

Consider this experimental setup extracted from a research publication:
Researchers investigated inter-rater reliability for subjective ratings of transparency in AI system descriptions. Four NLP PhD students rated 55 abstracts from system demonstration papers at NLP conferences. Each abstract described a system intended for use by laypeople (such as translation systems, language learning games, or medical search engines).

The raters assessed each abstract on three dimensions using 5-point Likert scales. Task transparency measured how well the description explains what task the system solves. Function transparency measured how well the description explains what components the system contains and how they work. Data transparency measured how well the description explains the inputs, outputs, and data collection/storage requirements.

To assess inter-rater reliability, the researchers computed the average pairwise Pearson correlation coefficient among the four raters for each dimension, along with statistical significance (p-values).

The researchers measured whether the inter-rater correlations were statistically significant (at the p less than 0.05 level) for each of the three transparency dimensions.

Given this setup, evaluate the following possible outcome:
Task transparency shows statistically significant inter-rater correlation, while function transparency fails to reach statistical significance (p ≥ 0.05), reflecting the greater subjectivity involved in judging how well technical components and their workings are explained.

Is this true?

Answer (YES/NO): YES